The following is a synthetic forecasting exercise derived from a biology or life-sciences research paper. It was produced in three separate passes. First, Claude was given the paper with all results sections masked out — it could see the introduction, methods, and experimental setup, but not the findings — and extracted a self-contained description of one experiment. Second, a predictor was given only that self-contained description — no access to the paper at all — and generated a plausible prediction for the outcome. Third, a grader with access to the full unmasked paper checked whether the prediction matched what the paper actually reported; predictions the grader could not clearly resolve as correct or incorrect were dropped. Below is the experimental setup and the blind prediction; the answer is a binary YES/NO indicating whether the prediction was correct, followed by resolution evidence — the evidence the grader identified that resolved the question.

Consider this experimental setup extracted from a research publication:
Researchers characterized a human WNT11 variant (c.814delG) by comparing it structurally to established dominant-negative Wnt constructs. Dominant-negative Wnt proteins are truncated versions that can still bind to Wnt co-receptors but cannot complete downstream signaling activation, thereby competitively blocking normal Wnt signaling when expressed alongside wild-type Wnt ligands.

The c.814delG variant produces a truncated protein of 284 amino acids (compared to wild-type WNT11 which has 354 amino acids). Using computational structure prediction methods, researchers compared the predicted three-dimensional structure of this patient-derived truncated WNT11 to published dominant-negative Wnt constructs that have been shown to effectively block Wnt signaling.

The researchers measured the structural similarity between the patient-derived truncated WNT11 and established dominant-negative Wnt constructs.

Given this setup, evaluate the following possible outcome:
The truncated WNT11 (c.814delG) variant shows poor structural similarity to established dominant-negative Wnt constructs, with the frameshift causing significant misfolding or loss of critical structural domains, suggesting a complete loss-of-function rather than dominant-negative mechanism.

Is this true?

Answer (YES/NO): NO